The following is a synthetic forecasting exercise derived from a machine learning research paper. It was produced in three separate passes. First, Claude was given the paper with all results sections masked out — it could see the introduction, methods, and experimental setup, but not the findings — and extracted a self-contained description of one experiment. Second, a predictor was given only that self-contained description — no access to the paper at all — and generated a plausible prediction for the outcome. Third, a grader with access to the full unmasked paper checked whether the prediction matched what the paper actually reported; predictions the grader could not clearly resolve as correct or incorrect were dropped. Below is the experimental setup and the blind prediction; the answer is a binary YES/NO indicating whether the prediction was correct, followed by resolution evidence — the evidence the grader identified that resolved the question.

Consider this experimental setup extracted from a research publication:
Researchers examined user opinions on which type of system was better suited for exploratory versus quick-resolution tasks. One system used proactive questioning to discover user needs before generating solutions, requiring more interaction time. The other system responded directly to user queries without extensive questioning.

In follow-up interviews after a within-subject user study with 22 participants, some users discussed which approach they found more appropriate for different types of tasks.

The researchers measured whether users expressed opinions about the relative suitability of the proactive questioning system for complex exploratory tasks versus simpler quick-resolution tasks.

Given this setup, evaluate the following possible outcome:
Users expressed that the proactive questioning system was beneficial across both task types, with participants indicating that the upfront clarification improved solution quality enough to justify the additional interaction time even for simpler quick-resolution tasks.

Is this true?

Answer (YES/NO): NO